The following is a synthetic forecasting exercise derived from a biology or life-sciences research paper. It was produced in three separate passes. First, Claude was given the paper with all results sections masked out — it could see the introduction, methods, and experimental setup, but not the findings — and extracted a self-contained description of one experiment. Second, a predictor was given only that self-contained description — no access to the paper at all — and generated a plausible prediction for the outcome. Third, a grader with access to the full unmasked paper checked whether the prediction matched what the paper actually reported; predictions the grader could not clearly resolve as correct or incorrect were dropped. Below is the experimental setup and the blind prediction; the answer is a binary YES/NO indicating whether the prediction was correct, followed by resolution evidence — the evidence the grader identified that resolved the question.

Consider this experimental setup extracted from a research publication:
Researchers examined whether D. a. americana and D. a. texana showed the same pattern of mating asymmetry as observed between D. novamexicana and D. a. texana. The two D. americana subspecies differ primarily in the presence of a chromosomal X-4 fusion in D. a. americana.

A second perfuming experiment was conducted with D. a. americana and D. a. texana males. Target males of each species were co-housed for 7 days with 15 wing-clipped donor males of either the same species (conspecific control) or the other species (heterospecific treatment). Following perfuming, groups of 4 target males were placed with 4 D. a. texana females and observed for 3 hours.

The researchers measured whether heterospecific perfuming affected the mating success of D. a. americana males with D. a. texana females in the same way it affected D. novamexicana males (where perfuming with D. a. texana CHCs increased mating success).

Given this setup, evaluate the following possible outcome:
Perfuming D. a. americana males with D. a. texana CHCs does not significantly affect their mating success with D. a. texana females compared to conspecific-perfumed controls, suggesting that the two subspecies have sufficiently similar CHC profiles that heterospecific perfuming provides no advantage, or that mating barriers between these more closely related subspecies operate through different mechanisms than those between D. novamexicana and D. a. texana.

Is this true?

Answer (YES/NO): YES